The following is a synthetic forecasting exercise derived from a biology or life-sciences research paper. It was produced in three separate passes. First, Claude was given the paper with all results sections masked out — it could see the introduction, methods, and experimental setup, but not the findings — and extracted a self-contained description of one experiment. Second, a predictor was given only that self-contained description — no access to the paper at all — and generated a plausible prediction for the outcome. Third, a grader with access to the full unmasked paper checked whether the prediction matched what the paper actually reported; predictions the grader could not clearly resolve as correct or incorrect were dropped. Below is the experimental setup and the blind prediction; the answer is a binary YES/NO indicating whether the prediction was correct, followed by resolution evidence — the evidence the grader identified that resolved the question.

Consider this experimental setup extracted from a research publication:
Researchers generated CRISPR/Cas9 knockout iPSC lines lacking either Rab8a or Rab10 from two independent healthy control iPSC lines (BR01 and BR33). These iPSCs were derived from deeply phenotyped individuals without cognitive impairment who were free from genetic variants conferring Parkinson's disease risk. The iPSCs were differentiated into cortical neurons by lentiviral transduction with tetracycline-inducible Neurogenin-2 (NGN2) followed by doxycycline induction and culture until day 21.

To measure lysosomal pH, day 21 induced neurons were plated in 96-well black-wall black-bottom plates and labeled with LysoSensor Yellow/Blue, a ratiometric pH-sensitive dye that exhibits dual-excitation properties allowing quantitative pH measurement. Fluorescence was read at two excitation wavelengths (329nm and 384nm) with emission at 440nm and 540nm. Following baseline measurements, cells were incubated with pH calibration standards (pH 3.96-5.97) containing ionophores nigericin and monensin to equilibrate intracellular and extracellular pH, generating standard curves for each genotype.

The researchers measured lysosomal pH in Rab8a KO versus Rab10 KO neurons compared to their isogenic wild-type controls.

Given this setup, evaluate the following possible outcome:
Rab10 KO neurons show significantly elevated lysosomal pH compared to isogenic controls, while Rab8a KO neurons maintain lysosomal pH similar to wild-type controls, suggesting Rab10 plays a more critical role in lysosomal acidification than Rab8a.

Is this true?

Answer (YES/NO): NO